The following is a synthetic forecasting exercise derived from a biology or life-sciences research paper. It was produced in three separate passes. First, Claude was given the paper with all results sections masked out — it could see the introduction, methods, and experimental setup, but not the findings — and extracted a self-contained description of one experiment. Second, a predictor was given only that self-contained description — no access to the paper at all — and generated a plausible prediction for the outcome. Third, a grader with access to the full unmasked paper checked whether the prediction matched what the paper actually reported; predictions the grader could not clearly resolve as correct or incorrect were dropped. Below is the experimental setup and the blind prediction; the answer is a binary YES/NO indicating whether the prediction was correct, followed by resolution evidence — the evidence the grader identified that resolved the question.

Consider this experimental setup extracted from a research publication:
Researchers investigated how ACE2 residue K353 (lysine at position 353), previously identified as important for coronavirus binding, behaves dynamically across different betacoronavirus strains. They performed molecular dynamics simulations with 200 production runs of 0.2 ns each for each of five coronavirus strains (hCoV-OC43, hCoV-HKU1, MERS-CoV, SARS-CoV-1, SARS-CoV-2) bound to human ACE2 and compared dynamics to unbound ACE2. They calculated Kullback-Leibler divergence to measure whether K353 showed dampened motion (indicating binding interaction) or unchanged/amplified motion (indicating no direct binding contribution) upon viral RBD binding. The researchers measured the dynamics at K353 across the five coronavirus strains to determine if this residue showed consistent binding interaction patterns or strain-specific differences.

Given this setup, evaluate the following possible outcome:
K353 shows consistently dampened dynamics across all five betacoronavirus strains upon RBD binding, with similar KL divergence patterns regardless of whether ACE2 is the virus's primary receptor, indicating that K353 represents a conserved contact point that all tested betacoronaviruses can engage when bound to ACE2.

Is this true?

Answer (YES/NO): NO